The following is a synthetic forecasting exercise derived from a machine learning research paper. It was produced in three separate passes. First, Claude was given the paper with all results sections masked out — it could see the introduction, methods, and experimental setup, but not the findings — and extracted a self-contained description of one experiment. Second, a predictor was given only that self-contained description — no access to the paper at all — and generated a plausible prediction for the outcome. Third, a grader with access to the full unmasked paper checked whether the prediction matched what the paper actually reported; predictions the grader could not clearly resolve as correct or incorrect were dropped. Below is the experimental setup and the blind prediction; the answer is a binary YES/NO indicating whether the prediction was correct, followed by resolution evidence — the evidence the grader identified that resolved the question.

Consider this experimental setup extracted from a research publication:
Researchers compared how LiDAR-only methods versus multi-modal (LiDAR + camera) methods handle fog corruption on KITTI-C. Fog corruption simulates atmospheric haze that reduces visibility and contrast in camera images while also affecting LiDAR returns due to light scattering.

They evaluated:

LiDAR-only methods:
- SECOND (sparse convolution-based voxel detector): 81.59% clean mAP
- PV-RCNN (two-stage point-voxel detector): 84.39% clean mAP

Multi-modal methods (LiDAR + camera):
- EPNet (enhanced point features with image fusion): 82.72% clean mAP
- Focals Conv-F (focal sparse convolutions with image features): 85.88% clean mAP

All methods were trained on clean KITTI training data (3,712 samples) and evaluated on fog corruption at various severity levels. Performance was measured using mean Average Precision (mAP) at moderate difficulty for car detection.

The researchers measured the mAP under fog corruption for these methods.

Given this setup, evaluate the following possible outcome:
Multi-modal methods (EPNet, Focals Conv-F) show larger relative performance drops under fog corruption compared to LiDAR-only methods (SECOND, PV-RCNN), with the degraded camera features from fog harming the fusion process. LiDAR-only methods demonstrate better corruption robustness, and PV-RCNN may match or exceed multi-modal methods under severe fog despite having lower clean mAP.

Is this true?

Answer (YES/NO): YES